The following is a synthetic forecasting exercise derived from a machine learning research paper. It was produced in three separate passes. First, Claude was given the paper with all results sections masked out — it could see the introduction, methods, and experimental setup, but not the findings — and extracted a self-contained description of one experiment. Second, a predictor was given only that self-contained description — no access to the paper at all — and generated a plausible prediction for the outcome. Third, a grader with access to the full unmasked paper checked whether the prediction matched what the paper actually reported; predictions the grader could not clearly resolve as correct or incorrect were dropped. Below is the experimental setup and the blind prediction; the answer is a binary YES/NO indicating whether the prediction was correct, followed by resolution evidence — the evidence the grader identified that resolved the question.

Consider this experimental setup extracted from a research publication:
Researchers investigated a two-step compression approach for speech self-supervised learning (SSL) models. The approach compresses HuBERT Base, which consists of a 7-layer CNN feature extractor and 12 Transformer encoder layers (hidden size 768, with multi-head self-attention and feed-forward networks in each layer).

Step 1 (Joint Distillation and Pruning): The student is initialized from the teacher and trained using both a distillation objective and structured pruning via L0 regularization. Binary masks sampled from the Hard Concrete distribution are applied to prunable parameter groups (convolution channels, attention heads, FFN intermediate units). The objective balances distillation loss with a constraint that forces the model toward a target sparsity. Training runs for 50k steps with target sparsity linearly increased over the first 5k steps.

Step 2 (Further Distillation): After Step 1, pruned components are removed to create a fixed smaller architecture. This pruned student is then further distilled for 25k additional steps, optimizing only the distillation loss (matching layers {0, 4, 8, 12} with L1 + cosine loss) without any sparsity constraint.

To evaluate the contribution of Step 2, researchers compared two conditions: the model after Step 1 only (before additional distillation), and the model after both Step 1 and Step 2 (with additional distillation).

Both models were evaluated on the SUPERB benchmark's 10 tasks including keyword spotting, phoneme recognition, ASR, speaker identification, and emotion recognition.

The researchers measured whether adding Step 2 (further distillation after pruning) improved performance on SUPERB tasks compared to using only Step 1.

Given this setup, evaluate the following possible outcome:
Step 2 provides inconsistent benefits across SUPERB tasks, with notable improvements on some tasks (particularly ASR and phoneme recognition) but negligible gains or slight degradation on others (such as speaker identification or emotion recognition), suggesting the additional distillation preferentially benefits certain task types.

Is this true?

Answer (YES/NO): NO